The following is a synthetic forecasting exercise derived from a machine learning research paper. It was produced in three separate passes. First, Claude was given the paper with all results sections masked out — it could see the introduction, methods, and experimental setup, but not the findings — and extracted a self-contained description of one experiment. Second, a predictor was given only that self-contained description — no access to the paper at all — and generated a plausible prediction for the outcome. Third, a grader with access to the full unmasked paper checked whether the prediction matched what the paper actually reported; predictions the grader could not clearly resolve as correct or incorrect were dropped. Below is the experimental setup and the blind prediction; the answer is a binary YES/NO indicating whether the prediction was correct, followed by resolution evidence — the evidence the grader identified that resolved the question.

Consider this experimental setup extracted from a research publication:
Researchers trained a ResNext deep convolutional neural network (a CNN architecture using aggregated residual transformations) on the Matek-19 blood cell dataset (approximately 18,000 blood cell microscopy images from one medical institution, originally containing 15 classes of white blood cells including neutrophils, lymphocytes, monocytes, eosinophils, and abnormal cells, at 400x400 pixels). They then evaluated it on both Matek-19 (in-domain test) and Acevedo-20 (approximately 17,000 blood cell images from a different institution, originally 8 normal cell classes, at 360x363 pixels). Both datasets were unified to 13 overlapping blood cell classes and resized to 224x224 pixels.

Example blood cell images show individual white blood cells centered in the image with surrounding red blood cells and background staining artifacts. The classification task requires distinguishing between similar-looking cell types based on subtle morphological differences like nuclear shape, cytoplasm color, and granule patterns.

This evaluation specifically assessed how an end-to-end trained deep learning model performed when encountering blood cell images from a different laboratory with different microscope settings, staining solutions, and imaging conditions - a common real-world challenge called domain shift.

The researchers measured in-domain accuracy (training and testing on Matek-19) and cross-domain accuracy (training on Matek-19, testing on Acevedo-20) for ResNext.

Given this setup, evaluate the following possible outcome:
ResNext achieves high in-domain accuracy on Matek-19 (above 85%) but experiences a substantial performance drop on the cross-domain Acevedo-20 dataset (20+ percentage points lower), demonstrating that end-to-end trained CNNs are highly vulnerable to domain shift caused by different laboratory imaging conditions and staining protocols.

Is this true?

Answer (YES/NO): YES